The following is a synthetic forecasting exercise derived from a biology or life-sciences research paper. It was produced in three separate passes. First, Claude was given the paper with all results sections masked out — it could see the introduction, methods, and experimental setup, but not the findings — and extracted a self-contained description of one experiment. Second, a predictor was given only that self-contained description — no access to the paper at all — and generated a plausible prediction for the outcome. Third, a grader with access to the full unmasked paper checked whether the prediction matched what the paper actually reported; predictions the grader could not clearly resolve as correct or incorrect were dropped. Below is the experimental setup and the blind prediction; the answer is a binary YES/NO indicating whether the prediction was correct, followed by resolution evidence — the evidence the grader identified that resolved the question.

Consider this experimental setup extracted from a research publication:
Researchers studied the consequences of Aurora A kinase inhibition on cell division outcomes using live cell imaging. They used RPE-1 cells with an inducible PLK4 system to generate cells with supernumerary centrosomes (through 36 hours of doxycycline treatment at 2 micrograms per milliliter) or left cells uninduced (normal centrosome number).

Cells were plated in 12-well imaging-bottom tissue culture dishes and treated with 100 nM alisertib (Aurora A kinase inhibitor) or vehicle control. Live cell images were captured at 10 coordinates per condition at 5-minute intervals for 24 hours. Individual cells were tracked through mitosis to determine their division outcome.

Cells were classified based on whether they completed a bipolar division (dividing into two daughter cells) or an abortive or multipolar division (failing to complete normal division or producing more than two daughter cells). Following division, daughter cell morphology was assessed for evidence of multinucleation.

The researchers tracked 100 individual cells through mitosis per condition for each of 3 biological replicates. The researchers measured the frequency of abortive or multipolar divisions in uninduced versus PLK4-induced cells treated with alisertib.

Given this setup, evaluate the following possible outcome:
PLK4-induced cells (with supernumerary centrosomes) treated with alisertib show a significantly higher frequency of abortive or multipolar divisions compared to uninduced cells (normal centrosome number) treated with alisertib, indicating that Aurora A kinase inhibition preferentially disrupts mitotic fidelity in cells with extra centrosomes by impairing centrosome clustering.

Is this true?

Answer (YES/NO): YES